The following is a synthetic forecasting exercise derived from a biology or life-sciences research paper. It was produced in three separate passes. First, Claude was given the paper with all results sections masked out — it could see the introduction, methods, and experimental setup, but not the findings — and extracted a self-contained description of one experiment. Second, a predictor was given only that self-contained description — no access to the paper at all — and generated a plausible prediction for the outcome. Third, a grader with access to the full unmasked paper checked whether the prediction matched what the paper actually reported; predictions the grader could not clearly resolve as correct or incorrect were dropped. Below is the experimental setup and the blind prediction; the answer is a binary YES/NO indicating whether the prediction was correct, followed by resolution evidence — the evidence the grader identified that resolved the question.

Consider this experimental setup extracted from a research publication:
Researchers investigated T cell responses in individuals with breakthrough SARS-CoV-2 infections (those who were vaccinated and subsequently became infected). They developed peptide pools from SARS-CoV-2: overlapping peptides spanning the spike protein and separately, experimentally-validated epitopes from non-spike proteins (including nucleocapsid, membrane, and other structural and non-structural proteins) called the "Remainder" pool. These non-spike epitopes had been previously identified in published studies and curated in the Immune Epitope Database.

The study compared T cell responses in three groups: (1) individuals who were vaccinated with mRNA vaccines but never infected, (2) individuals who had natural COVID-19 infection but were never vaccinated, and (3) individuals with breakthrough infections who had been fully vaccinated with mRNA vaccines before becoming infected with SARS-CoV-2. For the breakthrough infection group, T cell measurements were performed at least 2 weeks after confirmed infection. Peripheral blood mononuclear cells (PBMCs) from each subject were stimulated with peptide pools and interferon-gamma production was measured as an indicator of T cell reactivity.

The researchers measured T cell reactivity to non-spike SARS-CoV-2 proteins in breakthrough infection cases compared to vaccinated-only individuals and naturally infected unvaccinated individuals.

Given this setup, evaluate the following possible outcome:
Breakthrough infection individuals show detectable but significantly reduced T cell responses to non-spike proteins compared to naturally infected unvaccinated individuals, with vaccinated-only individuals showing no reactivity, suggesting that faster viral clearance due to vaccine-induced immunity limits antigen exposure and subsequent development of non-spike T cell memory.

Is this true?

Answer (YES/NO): NO